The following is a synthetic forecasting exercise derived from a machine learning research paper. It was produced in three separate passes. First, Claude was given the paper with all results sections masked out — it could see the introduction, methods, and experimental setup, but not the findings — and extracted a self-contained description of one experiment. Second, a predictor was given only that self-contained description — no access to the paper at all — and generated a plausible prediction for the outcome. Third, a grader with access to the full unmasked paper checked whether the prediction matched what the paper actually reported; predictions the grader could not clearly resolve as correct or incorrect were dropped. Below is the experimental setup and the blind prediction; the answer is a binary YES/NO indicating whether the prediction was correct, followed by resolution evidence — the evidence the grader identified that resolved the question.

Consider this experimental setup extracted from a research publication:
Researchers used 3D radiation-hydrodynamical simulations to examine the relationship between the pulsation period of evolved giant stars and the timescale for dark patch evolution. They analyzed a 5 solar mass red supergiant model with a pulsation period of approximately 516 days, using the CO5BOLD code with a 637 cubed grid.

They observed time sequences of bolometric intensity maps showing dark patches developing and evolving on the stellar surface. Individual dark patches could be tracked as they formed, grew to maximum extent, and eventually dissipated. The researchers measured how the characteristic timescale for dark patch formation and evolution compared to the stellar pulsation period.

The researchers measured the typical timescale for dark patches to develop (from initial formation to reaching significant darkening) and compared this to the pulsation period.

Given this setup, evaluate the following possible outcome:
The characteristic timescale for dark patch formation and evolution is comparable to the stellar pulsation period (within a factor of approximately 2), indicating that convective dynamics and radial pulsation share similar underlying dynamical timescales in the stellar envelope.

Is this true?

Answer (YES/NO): NO